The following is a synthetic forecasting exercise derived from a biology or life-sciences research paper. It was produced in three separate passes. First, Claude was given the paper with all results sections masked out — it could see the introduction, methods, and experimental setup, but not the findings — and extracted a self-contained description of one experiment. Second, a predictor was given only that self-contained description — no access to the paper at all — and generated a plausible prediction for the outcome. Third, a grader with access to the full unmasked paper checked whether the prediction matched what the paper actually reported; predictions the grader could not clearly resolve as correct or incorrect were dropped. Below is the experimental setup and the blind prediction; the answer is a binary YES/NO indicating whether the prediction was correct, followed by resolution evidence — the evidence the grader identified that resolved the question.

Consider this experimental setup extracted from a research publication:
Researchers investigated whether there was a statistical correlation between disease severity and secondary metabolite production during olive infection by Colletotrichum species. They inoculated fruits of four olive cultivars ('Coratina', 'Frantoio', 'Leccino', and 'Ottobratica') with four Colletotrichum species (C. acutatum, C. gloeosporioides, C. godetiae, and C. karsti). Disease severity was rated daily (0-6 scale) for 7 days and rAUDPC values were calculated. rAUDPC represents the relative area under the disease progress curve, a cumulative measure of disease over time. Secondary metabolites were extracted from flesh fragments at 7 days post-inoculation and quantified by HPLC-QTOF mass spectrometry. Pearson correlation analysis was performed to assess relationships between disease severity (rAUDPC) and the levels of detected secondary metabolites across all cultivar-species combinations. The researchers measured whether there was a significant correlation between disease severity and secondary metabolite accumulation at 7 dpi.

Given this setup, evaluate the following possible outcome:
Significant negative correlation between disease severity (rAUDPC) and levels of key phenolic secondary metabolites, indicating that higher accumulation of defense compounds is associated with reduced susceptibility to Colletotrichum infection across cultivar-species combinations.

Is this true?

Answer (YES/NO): NO